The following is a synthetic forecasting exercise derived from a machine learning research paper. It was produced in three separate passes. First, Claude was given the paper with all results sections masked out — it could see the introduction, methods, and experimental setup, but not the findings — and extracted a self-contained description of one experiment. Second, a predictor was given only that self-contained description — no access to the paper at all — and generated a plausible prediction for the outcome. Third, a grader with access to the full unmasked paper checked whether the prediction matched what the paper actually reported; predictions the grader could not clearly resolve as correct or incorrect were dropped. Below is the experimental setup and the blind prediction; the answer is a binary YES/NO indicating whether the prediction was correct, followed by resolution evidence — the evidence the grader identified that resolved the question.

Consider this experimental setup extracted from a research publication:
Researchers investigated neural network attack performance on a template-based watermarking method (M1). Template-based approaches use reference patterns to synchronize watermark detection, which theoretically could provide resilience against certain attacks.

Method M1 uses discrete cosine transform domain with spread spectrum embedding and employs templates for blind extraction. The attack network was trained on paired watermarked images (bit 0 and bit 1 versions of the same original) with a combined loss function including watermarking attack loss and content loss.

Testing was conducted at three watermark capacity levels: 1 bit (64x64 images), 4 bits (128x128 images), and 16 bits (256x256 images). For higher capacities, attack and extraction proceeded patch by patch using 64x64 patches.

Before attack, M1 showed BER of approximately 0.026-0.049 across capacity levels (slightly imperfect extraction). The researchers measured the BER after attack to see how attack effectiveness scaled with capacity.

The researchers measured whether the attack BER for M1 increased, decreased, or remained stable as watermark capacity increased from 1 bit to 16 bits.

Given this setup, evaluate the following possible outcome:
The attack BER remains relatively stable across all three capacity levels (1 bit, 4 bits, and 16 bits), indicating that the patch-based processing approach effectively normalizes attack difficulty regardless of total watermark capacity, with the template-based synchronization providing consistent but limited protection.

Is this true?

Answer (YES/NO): YES